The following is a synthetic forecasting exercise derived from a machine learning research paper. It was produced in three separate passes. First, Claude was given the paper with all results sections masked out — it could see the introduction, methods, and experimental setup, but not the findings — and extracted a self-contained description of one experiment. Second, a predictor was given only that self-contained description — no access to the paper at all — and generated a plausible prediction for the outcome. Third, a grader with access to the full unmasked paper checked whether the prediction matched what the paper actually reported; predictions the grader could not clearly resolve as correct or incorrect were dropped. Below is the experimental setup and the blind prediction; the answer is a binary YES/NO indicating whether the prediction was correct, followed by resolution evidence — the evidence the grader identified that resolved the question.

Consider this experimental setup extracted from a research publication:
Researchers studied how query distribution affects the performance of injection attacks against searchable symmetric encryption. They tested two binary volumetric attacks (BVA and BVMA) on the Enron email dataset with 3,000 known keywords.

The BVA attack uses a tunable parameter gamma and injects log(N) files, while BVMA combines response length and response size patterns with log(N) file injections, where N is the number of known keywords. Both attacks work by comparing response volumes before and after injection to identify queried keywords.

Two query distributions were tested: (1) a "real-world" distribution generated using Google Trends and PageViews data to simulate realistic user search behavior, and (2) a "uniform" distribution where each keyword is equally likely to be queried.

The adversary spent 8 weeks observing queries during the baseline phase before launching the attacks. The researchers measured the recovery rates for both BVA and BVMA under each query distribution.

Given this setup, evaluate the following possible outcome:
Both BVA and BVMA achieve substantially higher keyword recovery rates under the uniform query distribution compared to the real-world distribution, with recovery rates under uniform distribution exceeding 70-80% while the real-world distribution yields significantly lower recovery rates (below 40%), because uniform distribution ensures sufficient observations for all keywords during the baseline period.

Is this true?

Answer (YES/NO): NO